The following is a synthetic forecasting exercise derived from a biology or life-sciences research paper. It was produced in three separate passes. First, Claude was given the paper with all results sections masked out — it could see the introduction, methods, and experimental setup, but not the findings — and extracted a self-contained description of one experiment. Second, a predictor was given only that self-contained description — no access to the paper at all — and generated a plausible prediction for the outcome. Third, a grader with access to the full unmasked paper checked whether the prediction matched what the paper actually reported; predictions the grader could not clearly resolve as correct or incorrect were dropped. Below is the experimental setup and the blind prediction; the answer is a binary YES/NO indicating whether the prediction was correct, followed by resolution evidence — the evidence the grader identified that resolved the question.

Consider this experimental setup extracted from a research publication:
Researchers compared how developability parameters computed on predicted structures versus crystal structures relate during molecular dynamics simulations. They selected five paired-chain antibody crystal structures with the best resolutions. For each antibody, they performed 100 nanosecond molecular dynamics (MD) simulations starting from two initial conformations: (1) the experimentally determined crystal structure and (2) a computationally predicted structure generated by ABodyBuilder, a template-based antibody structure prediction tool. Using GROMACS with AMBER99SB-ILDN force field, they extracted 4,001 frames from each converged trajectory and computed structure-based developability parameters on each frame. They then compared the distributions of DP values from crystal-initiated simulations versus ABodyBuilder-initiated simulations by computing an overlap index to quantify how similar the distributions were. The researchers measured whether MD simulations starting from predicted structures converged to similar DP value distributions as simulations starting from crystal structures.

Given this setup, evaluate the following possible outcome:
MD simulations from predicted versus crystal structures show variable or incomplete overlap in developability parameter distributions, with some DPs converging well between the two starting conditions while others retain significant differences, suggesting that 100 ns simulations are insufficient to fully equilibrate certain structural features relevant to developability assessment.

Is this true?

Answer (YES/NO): NO